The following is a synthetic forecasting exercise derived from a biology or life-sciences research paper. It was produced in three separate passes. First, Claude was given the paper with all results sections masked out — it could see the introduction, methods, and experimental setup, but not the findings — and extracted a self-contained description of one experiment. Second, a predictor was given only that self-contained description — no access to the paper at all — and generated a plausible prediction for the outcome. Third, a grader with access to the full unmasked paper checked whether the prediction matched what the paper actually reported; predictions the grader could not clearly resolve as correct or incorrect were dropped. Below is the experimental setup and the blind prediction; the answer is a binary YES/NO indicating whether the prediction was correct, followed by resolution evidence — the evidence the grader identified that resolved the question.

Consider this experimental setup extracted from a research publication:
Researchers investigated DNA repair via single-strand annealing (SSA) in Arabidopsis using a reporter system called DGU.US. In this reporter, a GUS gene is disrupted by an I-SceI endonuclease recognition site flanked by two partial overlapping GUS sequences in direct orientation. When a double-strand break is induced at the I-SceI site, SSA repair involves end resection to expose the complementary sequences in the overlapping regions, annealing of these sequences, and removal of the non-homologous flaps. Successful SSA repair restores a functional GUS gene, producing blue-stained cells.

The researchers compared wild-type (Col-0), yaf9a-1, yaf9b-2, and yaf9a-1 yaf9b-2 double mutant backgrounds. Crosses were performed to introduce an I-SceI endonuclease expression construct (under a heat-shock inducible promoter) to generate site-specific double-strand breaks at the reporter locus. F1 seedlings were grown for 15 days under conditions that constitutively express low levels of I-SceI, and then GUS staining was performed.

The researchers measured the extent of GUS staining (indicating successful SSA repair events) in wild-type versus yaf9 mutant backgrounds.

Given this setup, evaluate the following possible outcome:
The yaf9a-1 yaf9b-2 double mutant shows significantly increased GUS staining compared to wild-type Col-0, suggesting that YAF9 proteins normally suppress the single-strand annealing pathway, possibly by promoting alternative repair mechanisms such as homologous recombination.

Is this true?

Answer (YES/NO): NO